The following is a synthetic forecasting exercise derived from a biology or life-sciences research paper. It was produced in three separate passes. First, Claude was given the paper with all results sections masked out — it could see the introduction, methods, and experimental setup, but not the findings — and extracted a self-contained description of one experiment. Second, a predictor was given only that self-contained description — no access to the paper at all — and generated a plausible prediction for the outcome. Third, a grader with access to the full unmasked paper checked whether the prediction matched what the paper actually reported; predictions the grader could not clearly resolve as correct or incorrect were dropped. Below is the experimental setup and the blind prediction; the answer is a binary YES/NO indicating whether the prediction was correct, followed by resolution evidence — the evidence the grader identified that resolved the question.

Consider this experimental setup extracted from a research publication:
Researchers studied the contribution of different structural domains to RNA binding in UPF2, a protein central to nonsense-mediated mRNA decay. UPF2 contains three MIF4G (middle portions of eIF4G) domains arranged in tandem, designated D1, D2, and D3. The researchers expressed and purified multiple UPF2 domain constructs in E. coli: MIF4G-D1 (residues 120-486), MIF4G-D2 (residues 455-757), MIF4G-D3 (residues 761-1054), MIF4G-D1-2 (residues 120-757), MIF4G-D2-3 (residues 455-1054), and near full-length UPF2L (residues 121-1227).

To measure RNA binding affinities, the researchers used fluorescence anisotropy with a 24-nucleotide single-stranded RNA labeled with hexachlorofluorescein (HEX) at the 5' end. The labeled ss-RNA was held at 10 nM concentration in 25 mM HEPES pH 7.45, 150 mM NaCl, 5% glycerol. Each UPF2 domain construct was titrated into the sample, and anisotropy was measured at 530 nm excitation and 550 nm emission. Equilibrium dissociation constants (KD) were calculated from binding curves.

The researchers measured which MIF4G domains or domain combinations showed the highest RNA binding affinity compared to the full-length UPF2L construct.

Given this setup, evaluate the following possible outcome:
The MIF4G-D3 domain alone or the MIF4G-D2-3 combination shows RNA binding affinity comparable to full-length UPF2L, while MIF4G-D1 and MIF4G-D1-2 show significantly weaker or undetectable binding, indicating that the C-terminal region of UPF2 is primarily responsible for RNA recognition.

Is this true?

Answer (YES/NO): NO